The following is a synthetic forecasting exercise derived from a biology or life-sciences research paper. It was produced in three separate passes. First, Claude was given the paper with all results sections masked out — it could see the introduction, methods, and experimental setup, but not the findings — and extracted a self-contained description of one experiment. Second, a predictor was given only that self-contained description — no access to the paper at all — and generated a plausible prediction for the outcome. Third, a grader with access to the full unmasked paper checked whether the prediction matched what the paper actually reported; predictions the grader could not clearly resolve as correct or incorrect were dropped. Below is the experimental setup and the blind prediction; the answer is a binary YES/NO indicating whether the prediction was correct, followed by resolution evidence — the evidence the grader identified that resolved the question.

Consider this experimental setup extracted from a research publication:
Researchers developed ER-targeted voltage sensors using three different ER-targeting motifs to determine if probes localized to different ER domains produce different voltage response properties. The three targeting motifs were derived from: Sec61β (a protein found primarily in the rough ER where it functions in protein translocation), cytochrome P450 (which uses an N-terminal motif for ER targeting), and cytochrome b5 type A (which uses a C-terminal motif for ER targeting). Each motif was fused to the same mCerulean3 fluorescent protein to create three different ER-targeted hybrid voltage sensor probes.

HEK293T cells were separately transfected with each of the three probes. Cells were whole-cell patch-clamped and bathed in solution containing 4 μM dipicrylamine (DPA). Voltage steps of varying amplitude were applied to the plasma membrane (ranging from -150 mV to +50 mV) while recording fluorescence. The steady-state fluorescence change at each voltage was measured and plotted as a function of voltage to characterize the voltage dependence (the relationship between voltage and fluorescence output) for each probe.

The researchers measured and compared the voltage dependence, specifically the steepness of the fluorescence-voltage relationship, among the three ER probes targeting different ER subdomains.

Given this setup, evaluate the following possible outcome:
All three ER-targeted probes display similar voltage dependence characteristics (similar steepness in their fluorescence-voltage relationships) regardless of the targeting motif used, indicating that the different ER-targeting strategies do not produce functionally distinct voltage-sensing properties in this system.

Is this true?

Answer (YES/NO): NO